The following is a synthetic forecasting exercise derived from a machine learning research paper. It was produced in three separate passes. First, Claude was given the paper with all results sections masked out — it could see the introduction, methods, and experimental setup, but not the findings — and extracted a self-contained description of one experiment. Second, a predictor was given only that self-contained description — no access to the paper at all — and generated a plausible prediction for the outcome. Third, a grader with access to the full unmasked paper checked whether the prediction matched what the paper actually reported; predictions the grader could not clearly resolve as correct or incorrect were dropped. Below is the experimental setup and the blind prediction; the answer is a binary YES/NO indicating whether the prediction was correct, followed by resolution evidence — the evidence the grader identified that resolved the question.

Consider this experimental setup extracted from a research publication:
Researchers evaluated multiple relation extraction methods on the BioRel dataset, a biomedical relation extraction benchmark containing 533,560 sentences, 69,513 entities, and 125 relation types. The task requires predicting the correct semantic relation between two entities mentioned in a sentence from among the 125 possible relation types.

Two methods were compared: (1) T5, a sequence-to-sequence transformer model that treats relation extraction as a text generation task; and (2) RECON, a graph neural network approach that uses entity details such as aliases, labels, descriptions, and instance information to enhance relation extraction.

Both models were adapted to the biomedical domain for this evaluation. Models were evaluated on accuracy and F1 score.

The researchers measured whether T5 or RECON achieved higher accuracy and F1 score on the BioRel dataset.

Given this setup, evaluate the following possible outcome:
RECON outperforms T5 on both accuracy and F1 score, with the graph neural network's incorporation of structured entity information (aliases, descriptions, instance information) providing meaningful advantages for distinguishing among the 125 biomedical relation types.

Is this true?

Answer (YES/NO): NO